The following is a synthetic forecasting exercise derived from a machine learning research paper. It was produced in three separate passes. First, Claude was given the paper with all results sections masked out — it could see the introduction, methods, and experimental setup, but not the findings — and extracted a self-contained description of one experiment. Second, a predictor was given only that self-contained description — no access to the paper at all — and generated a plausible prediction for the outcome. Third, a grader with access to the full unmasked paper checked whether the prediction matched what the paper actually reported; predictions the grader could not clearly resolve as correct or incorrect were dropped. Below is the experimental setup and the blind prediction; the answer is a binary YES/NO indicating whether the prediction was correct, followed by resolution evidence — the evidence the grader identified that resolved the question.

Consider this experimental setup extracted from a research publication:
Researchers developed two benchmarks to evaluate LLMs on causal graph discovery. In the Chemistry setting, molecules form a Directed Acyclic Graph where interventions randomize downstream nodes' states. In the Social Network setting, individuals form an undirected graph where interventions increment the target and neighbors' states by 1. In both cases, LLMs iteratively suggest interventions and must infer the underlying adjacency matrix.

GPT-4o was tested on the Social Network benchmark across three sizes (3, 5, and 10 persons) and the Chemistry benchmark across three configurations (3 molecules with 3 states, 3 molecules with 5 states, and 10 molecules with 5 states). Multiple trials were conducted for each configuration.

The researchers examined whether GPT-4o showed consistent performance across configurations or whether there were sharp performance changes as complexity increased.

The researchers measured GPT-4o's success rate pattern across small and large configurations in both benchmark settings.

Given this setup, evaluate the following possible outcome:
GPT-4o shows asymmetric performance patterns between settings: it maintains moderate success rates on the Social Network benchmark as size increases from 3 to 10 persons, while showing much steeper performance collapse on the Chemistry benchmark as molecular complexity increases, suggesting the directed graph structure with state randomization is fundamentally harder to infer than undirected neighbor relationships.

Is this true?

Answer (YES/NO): NO